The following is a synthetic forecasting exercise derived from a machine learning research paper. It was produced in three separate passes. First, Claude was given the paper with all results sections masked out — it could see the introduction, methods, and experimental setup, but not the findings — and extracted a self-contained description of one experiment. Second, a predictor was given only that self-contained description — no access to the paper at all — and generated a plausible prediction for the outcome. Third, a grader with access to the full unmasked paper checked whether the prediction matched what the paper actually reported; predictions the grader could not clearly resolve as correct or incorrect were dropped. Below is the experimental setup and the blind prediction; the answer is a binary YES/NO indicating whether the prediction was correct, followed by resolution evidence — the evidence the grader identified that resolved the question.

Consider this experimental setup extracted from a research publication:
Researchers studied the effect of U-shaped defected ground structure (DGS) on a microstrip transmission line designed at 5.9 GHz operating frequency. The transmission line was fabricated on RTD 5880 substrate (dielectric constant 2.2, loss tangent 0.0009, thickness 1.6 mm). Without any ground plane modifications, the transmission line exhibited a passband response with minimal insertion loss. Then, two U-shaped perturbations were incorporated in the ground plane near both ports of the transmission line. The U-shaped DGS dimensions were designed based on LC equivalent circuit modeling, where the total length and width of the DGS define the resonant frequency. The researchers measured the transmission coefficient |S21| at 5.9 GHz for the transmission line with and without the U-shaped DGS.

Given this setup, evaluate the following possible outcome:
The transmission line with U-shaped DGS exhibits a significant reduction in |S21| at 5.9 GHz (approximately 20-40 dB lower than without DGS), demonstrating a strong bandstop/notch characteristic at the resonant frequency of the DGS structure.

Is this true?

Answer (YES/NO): NO